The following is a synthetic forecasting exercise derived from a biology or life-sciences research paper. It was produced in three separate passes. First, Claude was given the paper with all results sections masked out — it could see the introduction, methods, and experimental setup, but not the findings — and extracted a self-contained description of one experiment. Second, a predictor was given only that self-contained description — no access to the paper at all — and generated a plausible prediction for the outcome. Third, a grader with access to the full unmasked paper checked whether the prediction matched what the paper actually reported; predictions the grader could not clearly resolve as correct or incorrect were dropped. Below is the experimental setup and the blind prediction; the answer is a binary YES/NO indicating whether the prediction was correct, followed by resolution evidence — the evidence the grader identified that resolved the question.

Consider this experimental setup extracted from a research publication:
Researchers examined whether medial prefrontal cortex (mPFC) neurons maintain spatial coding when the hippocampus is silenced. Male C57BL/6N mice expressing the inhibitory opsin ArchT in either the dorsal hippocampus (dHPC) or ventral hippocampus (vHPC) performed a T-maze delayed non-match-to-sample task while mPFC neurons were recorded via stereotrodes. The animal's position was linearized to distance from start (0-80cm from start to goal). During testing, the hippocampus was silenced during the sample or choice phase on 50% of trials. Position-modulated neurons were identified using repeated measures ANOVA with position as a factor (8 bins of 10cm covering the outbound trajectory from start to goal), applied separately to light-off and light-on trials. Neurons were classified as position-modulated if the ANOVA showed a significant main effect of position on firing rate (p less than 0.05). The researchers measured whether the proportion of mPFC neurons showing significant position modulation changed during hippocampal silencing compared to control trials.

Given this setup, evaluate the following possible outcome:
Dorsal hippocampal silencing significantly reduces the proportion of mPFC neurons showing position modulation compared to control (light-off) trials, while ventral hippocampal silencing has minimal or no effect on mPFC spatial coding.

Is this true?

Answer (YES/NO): NO